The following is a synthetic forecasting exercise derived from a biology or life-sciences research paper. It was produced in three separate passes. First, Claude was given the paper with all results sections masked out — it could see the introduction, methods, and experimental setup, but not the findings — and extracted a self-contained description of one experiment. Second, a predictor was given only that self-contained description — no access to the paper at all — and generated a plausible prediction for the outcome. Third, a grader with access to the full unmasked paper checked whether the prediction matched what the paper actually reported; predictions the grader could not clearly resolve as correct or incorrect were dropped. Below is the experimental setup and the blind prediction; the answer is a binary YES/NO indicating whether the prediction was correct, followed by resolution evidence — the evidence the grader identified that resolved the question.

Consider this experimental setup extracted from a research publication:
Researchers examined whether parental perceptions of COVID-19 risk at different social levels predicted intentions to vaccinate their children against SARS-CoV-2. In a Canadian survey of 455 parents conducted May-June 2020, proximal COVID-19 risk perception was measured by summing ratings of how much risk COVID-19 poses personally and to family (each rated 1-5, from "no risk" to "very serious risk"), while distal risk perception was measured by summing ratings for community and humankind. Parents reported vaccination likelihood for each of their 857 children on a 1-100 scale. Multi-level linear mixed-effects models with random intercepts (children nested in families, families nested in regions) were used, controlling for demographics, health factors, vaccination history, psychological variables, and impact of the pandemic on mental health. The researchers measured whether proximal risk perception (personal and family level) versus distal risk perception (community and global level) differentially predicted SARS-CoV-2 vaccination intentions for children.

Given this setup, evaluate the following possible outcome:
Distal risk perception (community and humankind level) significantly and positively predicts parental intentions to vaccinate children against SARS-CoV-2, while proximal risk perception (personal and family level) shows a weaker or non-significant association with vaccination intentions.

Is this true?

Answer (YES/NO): NO